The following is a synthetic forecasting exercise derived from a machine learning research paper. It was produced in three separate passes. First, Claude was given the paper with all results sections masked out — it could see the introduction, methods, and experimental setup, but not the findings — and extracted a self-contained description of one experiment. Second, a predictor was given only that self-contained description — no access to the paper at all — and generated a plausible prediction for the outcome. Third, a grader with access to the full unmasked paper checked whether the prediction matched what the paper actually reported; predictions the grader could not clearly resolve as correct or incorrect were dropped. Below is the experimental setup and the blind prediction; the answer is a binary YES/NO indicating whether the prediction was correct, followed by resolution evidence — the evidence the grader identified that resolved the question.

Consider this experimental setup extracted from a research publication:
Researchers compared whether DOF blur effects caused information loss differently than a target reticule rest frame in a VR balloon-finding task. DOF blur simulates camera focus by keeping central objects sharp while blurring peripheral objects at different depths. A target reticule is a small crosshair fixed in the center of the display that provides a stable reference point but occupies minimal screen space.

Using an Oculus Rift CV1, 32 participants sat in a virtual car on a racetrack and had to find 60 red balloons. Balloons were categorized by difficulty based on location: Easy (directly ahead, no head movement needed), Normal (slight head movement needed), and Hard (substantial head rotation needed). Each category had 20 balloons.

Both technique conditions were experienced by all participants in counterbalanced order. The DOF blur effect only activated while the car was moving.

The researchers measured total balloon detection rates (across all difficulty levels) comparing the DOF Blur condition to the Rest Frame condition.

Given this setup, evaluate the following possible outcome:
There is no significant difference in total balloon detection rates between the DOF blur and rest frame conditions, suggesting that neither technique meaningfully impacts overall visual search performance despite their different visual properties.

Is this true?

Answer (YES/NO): NO